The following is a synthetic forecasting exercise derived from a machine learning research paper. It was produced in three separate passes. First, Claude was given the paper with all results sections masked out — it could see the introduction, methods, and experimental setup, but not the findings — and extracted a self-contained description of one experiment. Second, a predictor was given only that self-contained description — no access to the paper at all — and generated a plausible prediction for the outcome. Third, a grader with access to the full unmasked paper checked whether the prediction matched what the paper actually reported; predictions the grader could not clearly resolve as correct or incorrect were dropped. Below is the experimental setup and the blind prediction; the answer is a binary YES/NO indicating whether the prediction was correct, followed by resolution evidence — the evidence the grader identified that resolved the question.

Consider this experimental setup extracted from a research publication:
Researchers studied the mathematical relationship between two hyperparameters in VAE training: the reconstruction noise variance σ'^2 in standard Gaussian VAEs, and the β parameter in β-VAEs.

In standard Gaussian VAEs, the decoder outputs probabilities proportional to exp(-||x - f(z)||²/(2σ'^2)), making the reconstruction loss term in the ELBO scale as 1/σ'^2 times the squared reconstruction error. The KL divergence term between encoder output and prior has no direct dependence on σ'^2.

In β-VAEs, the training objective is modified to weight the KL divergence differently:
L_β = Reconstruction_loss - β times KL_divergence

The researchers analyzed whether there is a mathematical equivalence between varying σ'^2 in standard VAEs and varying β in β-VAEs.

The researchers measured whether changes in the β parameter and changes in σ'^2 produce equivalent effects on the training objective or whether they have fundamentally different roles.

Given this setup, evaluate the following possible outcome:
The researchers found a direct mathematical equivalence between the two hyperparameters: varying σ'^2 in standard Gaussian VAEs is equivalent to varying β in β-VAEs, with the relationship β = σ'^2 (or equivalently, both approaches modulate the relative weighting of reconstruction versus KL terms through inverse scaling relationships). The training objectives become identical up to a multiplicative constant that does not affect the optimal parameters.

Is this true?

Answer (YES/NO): YES